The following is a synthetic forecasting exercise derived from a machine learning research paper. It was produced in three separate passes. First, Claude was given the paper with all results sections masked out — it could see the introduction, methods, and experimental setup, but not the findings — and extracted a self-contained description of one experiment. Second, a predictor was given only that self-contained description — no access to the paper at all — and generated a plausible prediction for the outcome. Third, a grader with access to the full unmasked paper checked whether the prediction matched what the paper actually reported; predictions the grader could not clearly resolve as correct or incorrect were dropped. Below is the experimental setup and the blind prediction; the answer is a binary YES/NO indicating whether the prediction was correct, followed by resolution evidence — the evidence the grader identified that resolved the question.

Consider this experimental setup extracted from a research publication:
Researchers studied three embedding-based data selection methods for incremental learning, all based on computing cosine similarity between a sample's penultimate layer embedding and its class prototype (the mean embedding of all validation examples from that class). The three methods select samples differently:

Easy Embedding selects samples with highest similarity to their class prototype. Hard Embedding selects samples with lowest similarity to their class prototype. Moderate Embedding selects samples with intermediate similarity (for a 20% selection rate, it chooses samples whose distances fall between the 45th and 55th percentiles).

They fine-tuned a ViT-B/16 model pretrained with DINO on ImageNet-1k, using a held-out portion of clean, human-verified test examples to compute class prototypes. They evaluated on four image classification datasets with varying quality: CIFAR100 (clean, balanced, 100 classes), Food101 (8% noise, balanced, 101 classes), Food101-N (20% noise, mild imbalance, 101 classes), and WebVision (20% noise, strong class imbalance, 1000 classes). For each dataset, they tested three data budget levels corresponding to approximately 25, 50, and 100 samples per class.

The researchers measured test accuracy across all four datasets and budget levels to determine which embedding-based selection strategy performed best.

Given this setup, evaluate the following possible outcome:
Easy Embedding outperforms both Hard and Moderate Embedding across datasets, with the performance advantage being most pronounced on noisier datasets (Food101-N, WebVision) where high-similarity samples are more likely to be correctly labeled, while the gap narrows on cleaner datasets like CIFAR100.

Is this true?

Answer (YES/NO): NO